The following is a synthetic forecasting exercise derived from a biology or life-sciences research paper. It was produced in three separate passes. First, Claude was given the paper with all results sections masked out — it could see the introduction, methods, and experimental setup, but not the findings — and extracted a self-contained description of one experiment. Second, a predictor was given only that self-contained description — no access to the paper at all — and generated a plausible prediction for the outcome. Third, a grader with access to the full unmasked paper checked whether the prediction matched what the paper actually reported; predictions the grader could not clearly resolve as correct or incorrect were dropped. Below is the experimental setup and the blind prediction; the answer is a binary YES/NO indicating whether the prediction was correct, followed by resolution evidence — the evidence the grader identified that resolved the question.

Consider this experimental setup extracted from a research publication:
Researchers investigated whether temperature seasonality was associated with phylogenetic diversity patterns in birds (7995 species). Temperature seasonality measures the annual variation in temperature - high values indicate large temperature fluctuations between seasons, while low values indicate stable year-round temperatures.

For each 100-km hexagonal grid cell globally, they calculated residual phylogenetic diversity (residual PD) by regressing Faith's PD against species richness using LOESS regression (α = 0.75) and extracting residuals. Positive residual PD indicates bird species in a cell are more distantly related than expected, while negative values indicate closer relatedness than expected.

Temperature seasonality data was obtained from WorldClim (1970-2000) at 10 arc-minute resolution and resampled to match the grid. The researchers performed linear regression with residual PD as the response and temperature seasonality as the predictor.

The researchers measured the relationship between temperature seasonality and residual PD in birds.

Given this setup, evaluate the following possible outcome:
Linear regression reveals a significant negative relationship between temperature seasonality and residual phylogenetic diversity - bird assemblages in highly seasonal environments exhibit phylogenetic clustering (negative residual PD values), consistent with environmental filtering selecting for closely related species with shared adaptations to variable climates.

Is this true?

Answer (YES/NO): NO